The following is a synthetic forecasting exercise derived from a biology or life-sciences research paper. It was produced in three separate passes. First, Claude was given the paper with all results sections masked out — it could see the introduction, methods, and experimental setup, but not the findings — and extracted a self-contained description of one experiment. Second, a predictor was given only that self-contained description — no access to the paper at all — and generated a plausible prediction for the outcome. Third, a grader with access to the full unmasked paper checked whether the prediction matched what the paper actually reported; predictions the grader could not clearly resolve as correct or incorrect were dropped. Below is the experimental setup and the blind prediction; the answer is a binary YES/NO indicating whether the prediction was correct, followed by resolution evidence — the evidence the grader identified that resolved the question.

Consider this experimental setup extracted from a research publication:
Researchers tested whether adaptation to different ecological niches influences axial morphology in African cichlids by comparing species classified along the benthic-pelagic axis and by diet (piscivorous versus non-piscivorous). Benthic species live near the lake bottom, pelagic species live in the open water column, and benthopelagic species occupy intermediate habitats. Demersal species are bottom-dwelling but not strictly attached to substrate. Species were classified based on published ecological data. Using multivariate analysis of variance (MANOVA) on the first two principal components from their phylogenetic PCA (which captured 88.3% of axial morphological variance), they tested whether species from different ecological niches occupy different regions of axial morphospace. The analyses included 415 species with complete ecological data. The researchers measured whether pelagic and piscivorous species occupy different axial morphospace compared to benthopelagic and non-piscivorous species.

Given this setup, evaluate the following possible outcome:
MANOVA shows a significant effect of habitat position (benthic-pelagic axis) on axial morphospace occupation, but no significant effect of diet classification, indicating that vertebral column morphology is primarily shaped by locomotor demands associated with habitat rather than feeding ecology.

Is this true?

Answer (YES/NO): NO